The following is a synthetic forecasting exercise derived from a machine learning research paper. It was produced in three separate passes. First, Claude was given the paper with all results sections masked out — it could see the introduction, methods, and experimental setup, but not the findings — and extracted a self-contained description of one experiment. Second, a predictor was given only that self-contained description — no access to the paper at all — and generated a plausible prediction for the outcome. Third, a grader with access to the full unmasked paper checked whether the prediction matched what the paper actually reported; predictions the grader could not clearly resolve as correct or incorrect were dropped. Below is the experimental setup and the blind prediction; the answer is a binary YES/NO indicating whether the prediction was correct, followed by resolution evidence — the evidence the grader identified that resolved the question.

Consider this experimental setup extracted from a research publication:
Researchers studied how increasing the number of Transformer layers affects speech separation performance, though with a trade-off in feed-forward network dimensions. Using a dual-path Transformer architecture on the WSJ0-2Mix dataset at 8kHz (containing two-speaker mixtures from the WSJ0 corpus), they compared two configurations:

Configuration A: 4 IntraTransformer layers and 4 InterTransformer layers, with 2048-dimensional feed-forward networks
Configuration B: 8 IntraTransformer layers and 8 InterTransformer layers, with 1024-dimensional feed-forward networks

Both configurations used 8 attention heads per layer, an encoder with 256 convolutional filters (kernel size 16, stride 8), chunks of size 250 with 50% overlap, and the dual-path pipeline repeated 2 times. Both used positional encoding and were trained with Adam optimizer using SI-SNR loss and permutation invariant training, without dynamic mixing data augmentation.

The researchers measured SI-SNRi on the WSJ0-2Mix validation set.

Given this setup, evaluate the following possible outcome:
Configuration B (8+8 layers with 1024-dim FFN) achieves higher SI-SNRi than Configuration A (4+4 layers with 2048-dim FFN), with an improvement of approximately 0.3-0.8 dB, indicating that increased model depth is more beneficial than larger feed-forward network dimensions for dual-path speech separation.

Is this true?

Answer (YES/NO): YES